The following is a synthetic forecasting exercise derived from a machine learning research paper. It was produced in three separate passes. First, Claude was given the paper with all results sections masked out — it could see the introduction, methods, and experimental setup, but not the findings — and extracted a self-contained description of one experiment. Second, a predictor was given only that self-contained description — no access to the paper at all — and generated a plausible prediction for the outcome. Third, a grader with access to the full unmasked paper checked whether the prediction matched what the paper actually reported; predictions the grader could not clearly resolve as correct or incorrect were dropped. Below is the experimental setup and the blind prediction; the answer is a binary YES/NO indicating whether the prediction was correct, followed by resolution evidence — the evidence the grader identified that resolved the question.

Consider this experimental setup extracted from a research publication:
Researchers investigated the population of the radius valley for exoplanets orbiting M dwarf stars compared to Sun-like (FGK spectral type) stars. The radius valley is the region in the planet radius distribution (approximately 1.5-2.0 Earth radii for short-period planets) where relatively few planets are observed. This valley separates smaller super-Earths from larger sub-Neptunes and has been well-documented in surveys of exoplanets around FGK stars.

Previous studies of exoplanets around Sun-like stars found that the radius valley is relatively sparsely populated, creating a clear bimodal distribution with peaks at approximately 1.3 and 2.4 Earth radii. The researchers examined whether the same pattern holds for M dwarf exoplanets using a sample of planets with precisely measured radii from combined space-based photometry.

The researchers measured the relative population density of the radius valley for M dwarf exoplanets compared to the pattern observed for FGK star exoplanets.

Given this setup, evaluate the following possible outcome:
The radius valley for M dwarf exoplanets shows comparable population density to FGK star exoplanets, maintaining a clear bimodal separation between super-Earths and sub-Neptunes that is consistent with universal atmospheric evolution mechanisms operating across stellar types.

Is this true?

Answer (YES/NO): NO